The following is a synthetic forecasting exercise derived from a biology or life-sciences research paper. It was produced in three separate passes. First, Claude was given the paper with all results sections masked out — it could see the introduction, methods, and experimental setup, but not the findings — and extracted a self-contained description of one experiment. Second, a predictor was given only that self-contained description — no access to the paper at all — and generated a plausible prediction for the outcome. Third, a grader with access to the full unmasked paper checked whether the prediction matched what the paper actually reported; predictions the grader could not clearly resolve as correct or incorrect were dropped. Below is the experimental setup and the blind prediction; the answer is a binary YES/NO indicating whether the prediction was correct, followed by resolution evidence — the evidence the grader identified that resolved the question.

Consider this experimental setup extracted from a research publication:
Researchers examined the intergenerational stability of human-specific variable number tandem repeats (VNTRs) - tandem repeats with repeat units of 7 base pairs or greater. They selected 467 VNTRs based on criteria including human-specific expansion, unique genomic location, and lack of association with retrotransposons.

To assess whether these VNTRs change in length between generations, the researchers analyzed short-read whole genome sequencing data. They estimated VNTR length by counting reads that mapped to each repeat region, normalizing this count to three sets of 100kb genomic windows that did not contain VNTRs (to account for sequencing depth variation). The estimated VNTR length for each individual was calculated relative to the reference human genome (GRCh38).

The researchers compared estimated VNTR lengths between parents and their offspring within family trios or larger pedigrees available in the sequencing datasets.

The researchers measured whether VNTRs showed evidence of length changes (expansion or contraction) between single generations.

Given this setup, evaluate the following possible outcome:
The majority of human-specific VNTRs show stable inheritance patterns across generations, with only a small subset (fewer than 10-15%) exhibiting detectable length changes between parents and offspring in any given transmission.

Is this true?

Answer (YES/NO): YES